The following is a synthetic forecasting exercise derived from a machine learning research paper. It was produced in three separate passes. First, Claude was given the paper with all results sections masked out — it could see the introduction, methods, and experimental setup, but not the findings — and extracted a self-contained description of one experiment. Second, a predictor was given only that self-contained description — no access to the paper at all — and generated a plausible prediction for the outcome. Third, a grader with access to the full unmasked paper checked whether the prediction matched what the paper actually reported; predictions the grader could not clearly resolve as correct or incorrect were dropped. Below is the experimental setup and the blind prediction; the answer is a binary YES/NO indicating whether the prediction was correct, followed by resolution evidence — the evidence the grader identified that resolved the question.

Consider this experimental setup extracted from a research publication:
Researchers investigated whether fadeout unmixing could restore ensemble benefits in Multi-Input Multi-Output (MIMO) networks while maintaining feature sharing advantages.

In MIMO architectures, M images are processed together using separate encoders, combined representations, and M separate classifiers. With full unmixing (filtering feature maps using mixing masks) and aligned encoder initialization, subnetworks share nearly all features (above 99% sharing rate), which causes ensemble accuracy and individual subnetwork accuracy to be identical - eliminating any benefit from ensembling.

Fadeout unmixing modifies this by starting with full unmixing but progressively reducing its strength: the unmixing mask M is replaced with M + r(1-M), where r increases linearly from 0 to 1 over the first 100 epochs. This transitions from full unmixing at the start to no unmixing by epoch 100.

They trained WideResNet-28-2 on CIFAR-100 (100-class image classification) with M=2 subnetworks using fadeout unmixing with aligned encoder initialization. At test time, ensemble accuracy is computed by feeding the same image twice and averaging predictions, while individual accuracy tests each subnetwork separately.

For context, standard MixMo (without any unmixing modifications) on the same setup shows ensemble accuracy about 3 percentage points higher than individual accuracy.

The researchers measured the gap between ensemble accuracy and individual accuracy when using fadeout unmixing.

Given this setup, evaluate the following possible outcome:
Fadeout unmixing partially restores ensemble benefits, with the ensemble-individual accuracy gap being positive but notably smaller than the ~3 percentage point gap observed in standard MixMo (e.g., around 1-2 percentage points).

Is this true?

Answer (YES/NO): NO